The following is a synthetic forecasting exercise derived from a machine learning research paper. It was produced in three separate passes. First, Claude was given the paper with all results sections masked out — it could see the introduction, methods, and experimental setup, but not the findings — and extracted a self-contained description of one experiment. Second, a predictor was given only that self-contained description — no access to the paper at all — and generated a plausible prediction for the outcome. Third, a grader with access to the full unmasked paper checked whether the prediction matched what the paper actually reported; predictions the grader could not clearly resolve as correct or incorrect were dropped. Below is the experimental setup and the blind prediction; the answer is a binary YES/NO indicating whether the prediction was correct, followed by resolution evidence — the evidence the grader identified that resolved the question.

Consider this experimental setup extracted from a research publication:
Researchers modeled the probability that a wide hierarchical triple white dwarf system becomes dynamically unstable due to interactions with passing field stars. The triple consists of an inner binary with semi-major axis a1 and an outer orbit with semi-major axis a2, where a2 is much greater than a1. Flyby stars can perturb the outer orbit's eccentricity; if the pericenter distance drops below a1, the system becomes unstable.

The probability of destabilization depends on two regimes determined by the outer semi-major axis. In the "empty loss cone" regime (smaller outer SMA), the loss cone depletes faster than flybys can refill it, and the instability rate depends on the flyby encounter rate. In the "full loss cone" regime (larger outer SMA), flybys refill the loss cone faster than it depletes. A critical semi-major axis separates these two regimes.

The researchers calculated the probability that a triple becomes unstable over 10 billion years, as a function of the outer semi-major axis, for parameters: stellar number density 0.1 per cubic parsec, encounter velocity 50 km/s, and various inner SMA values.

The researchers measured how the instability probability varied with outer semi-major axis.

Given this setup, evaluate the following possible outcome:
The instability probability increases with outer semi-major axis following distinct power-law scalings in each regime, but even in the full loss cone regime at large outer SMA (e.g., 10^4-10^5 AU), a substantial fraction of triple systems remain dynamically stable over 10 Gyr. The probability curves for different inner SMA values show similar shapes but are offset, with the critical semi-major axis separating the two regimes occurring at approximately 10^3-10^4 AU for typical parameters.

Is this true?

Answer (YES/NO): NO